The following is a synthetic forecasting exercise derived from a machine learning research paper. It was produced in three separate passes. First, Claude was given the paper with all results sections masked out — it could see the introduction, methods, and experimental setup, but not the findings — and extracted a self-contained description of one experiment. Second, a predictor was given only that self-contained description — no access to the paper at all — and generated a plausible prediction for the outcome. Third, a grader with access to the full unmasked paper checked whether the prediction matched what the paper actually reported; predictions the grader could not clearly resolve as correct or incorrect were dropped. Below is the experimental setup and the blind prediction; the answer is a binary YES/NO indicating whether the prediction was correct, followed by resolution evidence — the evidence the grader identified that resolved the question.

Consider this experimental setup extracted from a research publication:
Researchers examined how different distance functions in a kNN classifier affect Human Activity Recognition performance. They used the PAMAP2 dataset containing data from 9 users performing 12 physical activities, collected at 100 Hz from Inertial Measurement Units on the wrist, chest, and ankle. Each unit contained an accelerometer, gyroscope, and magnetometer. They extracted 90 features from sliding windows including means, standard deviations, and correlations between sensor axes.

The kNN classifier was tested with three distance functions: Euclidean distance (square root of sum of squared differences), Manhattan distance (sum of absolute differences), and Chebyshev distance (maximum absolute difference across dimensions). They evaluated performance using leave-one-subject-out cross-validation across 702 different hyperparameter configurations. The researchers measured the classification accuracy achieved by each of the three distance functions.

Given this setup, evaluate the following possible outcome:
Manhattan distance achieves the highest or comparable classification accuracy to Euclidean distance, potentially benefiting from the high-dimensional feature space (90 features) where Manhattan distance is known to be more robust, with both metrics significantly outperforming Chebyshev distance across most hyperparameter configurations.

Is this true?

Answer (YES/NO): NO